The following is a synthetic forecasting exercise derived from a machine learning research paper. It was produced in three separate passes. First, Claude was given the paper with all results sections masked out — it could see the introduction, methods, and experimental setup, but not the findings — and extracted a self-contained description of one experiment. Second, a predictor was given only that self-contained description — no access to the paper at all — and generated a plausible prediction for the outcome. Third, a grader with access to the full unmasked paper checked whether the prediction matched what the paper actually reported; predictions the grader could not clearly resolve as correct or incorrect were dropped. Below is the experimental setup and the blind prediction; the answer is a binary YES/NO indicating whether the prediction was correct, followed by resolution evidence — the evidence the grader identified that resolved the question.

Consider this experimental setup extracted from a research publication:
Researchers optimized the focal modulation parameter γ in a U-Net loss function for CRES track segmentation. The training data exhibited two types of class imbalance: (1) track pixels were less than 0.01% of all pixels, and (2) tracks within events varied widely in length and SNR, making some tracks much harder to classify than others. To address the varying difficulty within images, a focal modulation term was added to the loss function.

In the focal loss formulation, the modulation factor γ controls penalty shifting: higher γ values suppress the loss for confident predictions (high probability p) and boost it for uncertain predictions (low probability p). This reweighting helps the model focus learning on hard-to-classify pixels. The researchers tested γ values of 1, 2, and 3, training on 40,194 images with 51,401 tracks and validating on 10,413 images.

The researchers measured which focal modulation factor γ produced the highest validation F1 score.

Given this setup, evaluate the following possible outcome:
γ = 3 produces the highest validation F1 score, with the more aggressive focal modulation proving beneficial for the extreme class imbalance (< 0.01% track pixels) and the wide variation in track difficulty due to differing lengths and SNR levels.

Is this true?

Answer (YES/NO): NO